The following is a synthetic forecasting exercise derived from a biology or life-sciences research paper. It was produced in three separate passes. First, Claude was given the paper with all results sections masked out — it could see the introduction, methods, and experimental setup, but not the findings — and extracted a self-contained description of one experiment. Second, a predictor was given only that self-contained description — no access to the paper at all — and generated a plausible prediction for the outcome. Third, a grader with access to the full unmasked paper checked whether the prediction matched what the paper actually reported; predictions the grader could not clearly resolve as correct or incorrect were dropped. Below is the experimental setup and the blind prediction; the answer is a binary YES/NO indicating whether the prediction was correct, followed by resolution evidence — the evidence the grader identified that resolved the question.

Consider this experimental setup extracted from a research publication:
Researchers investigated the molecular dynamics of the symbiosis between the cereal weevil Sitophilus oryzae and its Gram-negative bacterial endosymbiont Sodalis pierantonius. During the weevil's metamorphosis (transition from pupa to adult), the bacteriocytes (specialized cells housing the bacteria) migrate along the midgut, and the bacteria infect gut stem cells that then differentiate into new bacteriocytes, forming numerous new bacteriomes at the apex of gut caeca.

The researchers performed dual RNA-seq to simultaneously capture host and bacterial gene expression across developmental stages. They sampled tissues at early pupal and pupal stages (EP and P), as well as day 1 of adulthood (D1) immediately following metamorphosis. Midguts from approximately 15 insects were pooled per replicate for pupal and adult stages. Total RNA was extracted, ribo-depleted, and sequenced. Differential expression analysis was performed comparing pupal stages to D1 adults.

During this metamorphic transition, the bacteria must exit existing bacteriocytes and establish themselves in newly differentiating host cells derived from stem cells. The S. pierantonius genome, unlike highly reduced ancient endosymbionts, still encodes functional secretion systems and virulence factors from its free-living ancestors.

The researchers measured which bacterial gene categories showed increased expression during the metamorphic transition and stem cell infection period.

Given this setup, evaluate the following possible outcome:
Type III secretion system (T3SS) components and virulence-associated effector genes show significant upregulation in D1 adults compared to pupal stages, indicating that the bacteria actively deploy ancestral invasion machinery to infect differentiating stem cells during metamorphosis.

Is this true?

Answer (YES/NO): NO